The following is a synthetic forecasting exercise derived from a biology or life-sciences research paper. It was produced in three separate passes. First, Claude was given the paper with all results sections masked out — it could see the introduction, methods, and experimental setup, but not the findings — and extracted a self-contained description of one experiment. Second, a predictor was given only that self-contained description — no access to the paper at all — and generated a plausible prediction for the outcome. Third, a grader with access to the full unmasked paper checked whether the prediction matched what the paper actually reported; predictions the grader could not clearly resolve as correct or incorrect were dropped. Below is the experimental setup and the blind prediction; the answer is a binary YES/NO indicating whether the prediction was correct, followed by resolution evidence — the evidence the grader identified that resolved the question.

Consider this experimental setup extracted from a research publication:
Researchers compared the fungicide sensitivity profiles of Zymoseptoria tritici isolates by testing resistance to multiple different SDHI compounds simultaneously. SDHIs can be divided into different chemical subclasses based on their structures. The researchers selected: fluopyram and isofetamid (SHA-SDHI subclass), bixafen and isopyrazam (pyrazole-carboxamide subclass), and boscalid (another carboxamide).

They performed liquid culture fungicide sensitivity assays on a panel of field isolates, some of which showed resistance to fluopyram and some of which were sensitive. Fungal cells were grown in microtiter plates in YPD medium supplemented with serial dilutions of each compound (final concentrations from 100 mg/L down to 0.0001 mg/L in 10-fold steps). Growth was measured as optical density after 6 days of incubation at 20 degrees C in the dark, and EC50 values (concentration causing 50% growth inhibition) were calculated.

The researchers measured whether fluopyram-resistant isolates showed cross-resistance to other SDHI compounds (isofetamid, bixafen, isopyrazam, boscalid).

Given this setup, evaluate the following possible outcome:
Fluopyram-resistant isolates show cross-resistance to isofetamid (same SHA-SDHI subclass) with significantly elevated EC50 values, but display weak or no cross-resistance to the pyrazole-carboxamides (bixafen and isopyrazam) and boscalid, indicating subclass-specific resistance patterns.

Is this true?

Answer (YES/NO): YES